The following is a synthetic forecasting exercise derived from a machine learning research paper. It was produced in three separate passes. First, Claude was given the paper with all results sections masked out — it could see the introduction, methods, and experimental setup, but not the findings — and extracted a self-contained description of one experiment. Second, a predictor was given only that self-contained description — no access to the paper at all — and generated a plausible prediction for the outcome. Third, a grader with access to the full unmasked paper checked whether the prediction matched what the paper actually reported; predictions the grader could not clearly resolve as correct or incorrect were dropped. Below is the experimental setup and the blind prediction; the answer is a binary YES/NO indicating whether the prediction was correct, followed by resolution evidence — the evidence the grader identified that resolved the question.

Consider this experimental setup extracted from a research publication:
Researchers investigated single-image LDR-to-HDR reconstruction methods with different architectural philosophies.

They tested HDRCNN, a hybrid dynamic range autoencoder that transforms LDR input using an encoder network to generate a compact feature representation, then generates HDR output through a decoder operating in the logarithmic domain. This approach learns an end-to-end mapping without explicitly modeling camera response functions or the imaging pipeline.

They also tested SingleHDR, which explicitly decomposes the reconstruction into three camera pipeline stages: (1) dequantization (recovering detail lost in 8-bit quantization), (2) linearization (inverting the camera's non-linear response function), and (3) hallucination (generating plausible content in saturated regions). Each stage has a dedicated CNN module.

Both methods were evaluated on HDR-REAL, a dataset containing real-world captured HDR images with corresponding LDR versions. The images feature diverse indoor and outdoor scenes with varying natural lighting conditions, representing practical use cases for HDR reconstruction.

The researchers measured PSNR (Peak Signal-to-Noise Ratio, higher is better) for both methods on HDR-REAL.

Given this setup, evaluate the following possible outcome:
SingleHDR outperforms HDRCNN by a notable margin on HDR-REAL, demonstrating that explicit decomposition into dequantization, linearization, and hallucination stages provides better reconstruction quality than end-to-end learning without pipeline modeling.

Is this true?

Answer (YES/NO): YES